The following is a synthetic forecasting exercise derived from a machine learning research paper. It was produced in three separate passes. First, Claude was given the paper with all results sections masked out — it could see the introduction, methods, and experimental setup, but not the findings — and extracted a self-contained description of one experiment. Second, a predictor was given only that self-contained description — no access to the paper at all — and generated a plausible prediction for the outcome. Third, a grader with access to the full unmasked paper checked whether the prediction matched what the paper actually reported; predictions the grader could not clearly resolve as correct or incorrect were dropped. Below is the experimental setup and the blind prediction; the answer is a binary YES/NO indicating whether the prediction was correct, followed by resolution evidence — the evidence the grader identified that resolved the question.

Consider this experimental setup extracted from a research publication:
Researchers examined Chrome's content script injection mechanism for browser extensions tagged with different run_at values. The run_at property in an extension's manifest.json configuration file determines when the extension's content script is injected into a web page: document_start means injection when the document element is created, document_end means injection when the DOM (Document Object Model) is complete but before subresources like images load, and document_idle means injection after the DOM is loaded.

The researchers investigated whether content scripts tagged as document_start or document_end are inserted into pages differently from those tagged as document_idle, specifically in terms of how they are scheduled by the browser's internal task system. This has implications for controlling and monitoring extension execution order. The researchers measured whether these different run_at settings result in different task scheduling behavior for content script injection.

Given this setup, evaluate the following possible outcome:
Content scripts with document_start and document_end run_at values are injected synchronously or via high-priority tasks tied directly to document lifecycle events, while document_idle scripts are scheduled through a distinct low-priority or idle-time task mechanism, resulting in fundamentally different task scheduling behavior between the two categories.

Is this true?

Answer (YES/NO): NO